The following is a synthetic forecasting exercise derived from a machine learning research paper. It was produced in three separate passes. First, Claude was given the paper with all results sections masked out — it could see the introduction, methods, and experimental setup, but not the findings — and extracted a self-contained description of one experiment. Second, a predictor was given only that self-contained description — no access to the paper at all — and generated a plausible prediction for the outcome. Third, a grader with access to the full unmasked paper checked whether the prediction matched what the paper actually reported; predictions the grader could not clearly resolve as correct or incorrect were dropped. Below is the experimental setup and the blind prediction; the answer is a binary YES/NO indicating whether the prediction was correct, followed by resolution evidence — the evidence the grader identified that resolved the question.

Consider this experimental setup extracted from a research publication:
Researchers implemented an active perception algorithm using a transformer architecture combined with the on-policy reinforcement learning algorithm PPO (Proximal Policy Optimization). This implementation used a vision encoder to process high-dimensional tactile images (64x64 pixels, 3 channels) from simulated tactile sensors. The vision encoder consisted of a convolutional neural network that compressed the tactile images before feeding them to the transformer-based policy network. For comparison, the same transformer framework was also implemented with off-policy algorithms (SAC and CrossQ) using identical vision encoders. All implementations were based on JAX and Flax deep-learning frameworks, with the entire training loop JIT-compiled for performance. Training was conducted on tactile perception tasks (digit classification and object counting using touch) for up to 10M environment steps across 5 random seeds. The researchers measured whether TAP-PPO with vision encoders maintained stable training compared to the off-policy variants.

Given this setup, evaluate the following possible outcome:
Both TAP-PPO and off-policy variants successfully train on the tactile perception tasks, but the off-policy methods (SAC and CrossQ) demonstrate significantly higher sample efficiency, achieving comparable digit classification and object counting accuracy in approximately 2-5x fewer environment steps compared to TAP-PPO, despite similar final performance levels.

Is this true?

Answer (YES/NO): NO